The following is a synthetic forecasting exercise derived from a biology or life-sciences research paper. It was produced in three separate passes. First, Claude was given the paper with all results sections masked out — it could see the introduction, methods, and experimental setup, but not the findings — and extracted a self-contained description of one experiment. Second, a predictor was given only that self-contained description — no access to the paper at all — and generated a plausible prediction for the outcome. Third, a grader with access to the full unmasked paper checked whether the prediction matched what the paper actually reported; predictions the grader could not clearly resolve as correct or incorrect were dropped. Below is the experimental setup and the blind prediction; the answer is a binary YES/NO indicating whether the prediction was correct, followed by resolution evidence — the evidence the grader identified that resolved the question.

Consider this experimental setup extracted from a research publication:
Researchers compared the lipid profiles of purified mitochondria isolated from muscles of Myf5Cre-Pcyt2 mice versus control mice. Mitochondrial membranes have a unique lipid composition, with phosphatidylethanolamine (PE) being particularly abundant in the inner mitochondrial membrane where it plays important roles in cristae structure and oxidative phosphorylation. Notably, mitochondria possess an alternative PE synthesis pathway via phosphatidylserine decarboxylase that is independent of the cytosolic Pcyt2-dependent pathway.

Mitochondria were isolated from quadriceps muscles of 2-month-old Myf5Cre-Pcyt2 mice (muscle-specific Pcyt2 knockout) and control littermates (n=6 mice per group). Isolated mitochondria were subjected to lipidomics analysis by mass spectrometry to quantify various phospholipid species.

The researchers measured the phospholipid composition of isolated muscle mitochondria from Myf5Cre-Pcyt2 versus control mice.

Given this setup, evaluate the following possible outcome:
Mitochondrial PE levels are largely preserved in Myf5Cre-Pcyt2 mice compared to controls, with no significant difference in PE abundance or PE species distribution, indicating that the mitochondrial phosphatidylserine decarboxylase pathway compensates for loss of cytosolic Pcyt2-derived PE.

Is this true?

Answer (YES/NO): NO